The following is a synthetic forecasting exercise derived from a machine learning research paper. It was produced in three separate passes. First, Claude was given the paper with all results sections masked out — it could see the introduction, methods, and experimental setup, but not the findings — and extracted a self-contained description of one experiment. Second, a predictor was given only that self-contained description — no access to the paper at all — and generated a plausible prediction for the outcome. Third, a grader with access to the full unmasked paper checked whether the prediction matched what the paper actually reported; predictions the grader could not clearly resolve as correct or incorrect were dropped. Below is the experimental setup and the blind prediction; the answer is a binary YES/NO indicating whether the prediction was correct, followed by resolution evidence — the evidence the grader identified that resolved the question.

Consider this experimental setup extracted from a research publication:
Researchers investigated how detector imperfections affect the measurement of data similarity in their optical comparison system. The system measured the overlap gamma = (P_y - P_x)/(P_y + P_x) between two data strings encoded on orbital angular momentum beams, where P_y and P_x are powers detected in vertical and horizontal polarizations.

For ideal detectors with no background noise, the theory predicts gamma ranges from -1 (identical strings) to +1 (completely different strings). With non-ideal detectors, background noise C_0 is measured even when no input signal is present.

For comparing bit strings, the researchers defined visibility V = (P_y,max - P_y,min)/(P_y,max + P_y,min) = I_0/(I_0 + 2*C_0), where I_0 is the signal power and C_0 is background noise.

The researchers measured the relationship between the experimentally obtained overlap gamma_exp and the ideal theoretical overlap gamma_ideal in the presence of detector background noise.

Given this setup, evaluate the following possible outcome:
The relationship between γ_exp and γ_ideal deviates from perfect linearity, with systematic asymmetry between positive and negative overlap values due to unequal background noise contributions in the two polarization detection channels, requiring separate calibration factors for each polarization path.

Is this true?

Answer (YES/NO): NO